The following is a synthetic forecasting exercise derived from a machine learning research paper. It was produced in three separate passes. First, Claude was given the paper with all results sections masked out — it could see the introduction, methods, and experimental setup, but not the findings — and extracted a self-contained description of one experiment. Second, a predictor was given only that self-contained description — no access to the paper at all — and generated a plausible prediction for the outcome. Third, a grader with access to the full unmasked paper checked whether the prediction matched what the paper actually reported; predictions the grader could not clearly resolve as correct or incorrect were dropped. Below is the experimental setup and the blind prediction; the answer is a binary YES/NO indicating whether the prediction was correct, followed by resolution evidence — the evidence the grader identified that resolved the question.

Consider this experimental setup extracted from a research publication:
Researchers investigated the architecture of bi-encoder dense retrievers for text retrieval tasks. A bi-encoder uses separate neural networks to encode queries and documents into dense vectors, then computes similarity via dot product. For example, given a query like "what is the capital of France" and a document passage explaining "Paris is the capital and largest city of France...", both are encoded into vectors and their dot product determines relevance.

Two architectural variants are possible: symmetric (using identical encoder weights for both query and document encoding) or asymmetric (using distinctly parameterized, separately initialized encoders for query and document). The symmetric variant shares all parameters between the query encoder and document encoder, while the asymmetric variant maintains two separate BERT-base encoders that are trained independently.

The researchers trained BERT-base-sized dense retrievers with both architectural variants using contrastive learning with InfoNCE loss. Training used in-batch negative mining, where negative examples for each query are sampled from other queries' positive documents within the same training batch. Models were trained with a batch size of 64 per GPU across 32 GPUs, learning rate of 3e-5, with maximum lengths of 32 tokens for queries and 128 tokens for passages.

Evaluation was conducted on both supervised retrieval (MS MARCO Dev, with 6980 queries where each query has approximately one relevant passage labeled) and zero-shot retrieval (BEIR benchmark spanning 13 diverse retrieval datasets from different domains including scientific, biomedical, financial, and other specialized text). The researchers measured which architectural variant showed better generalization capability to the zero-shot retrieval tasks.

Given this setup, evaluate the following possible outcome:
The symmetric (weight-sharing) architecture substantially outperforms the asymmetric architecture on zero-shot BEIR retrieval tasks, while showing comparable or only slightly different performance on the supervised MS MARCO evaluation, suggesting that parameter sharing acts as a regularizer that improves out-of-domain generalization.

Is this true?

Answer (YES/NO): NO